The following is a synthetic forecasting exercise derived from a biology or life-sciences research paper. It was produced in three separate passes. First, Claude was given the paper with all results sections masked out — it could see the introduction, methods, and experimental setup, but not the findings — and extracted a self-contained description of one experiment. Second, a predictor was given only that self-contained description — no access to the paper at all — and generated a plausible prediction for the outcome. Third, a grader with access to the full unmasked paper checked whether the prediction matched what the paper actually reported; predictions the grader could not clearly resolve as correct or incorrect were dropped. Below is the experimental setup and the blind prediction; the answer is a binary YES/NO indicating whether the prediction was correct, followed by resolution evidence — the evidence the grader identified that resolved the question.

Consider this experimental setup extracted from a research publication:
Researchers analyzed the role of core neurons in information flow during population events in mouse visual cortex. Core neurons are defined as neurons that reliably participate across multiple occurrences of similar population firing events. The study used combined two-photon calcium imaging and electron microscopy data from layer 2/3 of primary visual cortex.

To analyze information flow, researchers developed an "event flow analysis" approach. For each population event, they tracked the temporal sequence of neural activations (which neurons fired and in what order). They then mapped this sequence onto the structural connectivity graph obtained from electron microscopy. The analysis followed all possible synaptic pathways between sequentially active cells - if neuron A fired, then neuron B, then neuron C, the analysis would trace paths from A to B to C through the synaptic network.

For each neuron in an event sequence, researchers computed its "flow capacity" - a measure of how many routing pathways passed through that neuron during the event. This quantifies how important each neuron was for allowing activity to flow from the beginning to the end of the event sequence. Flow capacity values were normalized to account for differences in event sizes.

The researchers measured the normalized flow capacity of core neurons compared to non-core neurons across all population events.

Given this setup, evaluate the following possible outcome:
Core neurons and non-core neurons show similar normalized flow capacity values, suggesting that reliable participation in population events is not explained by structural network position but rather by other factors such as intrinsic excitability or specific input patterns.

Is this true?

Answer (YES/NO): NO